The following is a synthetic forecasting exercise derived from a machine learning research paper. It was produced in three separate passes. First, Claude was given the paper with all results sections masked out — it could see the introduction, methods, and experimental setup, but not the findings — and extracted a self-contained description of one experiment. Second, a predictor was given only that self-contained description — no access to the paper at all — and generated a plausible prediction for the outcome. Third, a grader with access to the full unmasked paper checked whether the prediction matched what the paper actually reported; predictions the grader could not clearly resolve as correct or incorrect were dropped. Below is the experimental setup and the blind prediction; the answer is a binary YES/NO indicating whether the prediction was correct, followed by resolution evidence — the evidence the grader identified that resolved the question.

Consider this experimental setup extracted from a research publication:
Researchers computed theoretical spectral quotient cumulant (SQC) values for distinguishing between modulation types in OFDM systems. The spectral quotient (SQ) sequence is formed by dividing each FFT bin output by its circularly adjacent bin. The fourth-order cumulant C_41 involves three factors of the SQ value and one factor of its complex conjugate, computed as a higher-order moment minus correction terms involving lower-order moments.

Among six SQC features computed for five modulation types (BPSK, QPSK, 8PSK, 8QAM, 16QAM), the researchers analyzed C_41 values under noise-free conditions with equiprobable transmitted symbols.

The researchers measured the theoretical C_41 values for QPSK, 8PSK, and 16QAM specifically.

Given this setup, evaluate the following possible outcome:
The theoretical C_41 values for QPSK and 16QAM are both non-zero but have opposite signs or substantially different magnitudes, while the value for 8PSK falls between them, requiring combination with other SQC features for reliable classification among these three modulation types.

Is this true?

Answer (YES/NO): NO